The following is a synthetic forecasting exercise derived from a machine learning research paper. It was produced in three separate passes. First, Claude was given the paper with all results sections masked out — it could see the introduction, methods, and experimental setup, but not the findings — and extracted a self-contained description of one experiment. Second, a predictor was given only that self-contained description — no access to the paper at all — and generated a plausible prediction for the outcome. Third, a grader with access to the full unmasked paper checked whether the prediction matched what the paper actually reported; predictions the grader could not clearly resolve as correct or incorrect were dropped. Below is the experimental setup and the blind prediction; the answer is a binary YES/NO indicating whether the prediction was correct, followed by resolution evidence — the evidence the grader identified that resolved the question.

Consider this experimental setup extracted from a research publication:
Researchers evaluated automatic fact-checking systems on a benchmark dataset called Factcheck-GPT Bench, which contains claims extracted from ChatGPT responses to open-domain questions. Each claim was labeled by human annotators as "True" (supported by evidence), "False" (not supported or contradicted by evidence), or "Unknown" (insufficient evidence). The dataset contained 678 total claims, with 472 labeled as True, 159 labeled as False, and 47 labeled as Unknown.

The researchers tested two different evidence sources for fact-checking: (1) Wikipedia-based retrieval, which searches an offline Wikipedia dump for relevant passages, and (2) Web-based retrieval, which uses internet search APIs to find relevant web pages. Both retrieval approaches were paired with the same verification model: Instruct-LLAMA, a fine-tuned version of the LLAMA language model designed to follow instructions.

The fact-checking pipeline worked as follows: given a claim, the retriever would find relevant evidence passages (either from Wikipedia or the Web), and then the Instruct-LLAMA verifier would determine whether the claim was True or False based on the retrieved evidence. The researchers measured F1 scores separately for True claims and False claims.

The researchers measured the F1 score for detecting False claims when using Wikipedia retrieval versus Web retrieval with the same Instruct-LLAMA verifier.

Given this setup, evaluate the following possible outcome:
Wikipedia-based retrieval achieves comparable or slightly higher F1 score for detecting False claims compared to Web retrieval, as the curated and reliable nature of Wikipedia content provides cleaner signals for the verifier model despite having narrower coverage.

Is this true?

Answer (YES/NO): NO